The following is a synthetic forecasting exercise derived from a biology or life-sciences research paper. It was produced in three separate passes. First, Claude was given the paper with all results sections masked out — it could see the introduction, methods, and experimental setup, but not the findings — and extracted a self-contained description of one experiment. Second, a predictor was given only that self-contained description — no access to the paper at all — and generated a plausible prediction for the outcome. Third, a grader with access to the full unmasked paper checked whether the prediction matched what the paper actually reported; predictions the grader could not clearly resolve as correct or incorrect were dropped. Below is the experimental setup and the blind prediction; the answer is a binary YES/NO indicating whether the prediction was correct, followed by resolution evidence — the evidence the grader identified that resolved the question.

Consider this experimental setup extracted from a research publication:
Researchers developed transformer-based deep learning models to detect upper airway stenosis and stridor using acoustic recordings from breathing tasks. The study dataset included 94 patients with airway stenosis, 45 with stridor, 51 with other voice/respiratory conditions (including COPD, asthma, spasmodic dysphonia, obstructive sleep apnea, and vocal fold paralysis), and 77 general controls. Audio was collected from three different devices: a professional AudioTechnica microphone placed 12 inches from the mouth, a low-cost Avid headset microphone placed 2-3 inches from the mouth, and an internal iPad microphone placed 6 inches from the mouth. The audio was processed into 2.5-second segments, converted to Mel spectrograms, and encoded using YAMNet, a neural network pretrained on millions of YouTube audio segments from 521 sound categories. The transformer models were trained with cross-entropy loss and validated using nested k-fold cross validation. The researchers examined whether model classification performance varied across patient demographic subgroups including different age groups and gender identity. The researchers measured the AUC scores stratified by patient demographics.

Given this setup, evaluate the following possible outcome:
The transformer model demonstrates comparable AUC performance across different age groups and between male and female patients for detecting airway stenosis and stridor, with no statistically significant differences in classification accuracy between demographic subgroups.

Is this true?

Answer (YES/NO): NO